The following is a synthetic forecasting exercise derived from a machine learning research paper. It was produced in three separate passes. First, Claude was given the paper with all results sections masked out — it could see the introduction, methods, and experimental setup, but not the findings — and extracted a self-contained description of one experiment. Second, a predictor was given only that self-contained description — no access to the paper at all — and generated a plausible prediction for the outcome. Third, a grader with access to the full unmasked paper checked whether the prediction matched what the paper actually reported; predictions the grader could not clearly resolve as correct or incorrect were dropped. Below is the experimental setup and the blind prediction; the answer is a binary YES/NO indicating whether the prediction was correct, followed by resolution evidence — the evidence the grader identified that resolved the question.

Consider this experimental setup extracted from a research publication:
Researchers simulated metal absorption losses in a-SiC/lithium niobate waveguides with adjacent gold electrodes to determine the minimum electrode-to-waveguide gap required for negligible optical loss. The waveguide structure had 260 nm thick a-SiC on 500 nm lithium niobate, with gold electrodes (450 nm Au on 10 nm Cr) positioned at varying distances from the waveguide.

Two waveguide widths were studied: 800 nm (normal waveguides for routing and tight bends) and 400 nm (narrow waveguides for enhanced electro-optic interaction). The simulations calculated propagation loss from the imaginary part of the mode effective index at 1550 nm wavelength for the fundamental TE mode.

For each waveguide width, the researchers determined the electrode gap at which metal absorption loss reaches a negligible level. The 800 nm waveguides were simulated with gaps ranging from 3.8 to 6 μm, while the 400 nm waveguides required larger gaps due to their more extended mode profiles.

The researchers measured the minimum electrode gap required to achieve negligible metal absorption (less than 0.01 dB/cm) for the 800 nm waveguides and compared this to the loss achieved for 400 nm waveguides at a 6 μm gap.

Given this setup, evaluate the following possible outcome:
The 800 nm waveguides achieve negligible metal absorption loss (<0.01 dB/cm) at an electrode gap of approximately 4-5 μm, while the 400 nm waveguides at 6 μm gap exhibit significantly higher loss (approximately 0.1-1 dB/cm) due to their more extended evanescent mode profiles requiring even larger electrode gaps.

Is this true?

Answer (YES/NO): NO